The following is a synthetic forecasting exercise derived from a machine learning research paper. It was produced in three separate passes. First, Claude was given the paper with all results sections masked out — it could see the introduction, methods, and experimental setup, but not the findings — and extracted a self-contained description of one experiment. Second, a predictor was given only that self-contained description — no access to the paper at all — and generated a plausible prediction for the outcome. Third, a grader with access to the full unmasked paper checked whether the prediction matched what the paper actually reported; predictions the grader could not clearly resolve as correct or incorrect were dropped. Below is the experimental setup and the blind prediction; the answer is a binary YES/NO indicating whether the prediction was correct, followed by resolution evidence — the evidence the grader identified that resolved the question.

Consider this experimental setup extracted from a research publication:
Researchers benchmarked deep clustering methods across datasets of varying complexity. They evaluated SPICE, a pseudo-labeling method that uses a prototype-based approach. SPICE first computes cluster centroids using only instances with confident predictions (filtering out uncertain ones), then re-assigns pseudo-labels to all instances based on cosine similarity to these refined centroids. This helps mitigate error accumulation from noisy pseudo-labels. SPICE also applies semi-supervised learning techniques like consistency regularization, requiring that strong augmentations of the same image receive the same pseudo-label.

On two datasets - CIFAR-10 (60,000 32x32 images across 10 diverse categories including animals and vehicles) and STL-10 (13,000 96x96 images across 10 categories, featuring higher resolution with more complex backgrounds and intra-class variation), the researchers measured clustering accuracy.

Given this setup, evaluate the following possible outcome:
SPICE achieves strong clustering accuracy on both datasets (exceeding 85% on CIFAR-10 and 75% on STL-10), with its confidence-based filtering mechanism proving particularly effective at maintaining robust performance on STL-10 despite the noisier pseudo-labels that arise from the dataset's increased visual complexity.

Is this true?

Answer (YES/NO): NO